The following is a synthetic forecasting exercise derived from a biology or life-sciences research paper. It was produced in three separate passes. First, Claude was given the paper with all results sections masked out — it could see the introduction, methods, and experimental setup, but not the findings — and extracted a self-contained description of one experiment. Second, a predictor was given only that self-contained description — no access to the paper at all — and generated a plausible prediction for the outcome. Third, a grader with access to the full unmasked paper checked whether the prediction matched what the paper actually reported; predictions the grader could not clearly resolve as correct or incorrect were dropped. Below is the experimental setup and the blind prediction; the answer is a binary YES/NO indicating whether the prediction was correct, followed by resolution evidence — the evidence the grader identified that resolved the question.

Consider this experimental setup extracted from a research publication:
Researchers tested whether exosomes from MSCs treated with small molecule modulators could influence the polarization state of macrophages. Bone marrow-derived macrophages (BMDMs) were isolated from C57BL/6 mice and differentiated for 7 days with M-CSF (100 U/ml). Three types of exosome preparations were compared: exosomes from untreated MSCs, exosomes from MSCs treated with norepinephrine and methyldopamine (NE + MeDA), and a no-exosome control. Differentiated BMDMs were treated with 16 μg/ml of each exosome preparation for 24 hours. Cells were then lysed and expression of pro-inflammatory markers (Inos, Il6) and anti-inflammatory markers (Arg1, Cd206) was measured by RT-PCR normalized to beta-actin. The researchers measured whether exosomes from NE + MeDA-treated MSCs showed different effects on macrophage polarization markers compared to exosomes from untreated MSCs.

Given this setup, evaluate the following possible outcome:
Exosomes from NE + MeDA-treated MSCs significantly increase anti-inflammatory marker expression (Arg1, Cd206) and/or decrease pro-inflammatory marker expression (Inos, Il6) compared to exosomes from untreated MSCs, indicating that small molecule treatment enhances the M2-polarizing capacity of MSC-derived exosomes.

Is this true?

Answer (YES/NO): NO